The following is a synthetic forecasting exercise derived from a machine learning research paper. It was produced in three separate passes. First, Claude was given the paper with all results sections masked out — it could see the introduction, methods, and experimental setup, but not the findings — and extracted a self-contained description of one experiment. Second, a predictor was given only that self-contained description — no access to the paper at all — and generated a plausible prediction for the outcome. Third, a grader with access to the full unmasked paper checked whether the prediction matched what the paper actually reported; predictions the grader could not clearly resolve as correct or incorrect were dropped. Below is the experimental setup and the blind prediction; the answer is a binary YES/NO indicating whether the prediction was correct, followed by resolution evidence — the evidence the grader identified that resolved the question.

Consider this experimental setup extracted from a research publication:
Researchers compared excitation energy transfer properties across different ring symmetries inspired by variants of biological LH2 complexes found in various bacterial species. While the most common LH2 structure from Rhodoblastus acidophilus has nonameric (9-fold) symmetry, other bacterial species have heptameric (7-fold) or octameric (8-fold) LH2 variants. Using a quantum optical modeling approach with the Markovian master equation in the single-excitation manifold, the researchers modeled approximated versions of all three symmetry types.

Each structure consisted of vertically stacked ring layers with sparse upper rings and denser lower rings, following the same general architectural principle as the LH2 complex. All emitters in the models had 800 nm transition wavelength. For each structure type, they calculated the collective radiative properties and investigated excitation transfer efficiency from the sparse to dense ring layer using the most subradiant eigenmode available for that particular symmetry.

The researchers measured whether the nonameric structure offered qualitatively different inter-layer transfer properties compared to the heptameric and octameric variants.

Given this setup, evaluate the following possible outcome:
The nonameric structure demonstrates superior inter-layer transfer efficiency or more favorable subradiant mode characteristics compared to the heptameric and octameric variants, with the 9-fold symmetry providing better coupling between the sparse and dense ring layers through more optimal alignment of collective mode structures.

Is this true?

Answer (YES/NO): NO